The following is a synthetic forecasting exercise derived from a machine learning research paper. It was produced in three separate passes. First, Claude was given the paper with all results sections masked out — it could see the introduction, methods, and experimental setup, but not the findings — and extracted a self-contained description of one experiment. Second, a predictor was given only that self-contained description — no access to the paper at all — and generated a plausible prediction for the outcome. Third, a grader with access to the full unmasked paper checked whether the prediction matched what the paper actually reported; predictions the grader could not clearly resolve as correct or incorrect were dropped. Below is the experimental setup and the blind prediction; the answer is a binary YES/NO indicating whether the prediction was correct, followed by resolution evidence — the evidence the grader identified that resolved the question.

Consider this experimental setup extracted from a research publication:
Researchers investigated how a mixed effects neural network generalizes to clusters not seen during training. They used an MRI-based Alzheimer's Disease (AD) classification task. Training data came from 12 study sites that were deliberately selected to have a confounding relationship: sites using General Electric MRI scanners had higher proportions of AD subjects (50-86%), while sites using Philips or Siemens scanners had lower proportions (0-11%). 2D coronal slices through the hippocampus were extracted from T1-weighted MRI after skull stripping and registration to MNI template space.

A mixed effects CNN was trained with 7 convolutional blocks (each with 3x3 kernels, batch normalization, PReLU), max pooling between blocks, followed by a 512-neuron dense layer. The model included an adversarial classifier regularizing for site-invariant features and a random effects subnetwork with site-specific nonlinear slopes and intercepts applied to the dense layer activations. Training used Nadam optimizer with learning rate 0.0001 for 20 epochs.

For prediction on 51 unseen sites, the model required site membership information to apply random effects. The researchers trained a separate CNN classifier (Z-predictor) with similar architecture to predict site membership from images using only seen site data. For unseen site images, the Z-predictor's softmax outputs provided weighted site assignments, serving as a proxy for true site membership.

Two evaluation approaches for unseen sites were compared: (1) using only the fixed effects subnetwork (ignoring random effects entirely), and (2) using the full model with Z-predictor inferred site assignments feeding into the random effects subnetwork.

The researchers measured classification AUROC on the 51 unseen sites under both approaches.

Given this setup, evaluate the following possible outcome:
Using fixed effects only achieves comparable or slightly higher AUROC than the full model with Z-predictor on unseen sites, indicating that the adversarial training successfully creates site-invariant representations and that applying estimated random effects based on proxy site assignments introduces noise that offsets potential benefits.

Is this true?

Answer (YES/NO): YES